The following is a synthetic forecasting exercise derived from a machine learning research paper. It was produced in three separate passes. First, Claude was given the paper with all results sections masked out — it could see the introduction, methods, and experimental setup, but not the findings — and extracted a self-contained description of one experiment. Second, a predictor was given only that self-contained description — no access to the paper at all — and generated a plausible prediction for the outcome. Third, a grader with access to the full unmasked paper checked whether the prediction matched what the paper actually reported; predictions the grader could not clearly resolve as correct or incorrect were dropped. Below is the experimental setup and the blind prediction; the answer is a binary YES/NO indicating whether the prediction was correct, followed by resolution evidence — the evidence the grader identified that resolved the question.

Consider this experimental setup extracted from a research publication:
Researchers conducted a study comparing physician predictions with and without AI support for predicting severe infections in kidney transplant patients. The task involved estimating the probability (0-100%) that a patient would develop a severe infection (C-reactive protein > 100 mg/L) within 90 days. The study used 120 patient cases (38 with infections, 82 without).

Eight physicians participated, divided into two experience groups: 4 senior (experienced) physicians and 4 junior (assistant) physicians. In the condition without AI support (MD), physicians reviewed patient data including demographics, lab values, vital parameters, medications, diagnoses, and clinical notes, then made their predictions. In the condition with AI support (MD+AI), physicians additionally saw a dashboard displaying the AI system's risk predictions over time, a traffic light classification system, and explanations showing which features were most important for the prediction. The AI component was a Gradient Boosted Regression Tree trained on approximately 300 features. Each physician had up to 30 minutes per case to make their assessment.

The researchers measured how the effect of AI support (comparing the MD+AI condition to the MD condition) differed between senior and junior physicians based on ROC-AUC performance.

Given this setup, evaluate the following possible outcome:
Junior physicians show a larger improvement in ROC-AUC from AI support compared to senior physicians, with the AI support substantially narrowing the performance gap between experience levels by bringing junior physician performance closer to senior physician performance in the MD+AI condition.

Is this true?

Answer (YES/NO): YES